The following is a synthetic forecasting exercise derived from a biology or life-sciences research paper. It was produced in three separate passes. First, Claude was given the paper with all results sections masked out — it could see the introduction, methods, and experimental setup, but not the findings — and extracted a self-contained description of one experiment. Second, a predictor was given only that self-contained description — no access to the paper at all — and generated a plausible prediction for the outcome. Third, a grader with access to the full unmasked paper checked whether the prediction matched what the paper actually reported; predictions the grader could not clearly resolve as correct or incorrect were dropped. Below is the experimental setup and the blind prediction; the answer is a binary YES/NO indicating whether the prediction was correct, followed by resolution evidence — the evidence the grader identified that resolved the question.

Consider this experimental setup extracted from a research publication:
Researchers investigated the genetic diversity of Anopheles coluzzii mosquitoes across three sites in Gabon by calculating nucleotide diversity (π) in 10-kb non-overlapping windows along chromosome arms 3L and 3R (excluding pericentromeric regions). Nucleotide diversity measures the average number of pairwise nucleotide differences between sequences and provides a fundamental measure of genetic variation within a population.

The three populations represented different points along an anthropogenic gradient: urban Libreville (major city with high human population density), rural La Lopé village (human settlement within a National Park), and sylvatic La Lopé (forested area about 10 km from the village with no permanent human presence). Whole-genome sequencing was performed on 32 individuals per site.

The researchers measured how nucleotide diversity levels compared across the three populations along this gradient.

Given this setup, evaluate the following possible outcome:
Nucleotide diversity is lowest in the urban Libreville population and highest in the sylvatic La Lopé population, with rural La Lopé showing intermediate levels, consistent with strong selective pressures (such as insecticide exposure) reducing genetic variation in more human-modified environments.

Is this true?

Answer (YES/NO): NO